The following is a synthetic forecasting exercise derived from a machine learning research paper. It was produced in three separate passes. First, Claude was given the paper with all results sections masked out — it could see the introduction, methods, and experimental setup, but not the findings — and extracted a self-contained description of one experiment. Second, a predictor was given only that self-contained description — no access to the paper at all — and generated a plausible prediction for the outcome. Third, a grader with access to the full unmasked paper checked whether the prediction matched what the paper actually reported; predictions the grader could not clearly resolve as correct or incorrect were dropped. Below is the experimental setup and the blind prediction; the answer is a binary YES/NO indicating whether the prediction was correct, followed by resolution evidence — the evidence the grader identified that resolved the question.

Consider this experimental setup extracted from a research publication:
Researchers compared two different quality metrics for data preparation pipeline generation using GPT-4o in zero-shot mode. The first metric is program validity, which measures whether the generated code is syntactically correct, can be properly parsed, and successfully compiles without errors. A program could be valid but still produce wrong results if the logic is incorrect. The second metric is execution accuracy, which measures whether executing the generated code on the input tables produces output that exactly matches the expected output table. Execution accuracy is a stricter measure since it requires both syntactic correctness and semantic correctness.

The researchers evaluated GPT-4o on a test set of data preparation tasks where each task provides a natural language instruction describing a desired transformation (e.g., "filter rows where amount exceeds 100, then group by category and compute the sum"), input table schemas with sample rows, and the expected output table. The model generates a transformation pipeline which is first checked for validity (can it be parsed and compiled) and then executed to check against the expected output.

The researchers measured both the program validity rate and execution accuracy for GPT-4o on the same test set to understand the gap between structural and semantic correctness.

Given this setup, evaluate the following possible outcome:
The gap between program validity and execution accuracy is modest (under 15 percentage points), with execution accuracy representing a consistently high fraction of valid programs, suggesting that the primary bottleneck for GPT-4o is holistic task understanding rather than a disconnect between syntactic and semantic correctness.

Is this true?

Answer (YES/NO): YES